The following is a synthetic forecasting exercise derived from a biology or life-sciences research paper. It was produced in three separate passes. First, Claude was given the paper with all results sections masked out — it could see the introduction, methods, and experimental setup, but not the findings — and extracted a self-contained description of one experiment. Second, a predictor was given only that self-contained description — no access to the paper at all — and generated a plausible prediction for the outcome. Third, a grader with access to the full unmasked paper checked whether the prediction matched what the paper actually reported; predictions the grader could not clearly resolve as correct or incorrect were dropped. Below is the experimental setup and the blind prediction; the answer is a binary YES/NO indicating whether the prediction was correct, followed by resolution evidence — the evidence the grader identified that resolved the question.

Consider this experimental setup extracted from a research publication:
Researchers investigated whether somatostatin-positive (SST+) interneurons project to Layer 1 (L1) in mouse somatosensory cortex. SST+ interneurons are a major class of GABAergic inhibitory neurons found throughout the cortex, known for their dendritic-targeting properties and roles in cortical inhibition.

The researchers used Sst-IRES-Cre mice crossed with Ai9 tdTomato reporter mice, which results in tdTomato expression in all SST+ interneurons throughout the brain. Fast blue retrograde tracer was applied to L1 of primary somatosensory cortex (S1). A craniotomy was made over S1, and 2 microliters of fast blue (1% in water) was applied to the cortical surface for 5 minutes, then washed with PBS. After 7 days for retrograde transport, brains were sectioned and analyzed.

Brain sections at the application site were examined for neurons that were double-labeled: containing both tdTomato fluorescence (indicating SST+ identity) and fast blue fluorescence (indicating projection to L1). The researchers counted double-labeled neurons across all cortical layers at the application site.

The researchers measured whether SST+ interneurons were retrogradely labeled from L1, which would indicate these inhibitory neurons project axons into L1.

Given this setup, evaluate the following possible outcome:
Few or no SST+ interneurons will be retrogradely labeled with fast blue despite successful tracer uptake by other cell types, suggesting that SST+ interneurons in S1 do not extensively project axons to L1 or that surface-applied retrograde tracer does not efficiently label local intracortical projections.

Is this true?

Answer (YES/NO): NO